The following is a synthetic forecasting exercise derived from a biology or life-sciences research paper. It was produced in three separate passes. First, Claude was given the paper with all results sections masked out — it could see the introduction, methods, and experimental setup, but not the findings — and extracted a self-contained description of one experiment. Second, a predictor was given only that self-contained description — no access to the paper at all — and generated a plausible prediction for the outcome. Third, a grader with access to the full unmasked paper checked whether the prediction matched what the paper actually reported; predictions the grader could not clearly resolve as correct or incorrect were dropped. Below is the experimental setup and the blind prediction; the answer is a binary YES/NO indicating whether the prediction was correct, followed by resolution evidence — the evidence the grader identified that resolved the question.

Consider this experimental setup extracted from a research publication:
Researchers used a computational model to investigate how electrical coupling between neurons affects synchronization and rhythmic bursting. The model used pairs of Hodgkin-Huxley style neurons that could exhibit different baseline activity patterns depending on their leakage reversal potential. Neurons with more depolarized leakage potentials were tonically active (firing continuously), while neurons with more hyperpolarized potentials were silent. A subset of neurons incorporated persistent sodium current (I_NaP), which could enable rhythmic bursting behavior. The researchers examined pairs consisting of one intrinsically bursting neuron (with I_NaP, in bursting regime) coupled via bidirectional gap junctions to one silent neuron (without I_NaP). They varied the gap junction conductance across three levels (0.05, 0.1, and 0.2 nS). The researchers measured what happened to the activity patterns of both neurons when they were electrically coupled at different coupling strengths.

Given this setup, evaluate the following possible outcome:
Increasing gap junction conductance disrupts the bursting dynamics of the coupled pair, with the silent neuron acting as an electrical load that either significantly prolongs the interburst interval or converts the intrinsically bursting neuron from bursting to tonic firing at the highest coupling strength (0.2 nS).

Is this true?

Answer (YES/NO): NO